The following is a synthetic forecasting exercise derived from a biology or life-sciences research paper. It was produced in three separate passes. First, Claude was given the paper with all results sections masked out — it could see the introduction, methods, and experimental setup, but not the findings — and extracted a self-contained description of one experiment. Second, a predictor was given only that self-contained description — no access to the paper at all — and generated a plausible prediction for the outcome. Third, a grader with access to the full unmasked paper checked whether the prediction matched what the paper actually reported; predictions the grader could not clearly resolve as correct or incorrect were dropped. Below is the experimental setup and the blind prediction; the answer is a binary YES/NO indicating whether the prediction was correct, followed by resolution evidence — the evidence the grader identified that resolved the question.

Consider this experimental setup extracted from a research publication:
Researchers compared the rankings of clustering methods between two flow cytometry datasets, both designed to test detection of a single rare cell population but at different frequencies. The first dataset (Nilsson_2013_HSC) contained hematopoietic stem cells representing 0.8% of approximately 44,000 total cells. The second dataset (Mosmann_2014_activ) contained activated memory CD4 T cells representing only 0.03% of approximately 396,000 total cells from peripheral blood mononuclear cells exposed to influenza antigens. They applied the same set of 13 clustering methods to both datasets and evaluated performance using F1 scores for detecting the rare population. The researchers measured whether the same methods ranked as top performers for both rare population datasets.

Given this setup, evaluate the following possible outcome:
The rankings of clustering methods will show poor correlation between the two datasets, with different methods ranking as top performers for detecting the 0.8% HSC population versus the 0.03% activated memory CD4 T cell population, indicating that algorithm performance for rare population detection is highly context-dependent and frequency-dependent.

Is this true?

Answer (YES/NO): YES